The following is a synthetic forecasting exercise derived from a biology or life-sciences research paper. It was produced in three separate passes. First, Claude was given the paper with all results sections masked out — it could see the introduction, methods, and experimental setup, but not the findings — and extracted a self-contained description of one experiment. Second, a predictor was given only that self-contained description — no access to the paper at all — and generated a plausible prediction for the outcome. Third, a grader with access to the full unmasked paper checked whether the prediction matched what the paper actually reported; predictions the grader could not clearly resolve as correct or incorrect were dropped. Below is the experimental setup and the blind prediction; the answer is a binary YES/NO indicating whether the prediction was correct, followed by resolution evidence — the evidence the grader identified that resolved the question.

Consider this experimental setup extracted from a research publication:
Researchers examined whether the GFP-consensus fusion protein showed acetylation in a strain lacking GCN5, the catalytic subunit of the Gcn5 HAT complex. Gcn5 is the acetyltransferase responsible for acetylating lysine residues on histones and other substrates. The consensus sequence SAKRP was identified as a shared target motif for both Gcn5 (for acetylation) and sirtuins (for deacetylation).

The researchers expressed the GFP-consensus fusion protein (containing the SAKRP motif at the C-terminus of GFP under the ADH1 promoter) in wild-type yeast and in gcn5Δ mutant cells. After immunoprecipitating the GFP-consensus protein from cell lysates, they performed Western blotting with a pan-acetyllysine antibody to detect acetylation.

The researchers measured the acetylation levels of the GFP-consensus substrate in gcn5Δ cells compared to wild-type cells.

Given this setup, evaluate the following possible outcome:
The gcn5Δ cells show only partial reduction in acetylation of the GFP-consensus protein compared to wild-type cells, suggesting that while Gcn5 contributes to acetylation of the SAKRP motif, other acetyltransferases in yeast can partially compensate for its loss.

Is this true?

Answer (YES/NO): NO